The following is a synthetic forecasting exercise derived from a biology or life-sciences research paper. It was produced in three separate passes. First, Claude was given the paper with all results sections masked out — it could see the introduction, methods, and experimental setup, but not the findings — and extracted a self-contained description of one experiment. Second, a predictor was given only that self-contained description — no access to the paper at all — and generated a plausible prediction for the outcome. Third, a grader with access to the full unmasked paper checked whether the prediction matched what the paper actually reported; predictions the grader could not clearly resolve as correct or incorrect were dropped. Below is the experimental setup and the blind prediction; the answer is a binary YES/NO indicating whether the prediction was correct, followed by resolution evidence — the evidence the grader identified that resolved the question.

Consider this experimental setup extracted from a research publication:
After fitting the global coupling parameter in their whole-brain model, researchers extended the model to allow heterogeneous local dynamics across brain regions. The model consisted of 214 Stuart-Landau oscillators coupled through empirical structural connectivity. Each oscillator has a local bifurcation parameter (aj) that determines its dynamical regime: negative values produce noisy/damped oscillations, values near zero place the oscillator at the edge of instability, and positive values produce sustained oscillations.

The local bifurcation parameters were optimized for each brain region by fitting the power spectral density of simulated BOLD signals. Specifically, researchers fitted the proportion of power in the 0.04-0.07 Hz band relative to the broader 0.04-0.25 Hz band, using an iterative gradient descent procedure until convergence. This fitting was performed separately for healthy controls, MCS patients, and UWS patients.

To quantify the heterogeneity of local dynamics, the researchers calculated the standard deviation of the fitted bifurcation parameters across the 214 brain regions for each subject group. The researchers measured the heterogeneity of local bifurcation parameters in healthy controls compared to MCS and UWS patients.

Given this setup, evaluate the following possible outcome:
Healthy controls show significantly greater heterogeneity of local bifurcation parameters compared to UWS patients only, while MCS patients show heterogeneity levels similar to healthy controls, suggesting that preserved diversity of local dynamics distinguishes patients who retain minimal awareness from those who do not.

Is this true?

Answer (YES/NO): NO